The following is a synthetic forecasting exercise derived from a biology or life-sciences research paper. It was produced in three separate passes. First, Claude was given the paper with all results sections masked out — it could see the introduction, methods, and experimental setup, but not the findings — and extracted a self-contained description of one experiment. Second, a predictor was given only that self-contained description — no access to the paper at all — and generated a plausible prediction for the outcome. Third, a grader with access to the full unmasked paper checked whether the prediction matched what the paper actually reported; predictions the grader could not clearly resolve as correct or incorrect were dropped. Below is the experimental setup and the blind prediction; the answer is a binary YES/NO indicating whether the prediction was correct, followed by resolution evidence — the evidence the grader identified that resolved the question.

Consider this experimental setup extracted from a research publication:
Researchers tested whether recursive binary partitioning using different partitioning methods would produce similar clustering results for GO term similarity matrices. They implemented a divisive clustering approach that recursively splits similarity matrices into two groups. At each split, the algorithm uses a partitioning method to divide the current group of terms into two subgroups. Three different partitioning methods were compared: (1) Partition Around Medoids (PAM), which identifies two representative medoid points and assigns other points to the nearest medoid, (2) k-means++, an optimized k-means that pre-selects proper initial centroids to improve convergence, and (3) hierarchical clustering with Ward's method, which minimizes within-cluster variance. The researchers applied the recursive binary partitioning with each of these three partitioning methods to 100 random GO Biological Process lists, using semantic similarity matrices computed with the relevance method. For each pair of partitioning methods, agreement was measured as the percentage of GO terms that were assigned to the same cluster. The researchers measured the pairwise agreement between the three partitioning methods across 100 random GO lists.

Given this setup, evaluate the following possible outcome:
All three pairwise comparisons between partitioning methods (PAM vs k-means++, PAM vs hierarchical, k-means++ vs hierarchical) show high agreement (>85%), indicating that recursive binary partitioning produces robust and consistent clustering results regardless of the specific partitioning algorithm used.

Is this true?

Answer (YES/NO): YES